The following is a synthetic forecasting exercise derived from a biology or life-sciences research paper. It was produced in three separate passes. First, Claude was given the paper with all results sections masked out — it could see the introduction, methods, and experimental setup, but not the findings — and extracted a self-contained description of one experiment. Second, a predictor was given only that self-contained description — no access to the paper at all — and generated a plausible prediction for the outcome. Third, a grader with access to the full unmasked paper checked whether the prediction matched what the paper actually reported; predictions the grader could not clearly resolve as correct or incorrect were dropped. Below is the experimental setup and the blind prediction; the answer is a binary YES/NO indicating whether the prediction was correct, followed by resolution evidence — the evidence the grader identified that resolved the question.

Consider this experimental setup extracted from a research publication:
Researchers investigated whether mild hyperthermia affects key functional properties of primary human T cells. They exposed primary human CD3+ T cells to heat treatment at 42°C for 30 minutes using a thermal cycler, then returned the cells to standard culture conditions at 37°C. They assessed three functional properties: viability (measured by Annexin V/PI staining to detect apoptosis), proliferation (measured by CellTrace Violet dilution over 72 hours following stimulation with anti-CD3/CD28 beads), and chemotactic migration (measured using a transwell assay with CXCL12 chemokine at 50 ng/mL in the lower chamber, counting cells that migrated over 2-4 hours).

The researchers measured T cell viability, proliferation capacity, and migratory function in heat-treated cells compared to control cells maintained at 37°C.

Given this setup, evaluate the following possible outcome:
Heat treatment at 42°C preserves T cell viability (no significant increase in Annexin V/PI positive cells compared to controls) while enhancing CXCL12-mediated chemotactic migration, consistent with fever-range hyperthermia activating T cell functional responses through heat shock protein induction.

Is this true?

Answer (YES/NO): NO